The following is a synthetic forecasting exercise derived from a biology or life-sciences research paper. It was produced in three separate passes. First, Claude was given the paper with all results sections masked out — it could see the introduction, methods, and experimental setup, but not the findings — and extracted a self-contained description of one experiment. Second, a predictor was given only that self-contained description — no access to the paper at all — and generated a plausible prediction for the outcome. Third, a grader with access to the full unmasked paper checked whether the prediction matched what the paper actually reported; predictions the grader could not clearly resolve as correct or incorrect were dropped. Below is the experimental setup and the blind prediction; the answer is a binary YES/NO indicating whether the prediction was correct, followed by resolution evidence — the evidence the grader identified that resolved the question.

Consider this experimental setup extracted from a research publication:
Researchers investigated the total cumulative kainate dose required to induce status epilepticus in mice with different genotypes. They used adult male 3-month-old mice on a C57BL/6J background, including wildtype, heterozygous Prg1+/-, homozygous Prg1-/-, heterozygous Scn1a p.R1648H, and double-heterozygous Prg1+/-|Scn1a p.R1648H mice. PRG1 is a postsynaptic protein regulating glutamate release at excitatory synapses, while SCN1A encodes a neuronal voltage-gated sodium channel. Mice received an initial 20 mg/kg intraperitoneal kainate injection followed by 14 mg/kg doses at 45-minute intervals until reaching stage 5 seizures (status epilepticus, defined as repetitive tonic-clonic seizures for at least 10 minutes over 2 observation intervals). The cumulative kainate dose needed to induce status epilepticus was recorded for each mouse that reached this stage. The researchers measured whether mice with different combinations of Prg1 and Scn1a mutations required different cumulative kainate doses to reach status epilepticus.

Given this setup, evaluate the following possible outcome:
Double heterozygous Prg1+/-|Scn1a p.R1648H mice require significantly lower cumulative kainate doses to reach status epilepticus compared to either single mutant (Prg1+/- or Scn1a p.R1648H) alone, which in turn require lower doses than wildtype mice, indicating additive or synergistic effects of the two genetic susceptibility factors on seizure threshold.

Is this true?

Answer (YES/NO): NO